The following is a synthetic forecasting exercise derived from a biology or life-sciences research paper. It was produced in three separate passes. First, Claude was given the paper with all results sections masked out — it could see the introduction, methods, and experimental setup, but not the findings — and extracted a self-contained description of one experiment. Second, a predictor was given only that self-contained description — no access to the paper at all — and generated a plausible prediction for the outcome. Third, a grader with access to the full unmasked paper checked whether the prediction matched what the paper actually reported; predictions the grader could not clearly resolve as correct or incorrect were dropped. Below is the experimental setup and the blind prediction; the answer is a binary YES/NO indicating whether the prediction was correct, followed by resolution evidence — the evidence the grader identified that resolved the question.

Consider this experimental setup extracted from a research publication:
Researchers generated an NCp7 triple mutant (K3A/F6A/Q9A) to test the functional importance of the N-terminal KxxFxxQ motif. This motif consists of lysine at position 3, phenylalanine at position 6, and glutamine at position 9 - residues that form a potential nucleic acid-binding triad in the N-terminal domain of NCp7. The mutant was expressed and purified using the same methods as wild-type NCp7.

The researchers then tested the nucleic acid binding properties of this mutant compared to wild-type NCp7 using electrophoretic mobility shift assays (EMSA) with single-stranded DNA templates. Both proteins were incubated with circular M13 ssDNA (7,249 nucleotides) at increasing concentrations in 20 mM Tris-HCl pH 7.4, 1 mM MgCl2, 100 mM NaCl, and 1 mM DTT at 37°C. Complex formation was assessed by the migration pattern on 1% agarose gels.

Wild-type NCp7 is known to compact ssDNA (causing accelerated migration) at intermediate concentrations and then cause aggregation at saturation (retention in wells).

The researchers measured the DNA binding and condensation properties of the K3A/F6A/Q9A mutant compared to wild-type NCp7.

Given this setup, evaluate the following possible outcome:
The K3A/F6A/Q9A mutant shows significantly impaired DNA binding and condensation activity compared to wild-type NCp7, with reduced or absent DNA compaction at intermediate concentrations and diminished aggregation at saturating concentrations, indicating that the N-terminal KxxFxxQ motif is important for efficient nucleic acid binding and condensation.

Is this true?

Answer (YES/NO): NO